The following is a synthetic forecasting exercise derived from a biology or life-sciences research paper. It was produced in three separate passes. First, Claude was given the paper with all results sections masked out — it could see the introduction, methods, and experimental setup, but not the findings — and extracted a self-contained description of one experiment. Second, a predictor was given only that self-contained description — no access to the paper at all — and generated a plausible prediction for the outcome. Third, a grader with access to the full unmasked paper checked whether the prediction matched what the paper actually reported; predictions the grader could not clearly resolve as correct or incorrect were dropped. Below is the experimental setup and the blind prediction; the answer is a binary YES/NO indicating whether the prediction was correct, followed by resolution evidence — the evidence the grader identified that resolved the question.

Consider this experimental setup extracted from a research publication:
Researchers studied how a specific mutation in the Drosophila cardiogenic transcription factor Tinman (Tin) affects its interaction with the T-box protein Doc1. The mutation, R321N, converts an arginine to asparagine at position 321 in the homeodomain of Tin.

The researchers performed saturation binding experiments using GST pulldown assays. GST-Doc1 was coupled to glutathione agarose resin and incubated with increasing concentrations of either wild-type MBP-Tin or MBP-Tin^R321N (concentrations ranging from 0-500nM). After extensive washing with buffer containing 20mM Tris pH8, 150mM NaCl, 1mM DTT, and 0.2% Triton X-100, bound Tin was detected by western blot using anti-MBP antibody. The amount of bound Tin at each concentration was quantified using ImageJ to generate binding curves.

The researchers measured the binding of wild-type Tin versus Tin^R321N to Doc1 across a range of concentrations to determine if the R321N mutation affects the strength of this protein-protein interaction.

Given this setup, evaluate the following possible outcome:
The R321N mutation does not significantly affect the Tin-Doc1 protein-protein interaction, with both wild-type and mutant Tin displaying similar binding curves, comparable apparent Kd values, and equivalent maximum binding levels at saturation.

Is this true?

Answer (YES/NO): NO